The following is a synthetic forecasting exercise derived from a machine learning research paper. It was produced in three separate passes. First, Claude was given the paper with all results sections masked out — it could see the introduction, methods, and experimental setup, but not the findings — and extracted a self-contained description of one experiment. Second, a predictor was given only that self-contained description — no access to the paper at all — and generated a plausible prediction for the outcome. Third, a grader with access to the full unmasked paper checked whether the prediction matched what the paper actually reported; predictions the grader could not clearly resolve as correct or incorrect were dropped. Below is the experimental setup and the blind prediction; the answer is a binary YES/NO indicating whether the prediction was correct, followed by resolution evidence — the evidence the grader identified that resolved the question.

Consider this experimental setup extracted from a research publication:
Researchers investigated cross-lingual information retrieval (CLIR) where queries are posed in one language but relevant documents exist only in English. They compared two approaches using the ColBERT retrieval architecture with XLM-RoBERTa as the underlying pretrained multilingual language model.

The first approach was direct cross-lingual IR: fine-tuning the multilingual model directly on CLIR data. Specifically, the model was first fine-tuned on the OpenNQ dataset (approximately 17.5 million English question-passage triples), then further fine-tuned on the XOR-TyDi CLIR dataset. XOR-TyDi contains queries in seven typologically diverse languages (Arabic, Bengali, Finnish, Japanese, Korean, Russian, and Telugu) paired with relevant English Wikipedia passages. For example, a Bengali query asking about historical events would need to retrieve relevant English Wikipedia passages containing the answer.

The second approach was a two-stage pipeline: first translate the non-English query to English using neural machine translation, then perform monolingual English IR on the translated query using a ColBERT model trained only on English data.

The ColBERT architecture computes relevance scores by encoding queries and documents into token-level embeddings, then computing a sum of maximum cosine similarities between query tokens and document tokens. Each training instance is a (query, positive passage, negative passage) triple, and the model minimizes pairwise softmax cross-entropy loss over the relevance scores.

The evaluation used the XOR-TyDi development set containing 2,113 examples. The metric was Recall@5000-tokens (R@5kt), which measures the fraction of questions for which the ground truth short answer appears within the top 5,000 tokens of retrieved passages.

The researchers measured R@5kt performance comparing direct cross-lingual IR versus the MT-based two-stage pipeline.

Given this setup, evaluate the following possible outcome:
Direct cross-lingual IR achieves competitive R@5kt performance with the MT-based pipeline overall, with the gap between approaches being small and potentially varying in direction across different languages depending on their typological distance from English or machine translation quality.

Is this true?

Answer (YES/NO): NO